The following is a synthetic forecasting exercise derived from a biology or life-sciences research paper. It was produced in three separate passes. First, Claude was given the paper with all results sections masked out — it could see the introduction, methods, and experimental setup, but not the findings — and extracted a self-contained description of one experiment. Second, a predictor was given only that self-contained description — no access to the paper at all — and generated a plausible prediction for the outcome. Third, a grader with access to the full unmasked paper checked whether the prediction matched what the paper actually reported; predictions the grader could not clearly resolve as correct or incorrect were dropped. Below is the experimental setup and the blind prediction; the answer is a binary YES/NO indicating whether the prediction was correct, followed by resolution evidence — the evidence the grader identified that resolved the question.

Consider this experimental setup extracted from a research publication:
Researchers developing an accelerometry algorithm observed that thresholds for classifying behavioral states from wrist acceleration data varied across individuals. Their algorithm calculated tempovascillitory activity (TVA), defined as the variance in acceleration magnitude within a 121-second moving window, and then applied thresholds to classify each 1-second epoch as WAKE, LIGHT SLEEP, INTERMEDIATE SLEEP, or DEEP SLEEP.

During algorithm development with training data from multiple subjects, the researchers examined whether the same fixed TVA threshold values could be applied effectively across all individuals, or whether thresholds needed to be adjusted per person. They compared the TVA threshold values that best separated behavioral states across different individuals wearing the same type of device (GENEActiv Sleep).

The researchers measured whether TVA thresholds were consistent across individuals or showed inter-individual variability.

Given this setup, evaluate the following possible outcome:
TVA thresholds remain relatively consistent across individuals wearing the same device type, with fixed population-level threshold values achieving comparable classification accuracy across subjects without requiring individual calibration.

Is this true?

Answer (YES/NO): NO